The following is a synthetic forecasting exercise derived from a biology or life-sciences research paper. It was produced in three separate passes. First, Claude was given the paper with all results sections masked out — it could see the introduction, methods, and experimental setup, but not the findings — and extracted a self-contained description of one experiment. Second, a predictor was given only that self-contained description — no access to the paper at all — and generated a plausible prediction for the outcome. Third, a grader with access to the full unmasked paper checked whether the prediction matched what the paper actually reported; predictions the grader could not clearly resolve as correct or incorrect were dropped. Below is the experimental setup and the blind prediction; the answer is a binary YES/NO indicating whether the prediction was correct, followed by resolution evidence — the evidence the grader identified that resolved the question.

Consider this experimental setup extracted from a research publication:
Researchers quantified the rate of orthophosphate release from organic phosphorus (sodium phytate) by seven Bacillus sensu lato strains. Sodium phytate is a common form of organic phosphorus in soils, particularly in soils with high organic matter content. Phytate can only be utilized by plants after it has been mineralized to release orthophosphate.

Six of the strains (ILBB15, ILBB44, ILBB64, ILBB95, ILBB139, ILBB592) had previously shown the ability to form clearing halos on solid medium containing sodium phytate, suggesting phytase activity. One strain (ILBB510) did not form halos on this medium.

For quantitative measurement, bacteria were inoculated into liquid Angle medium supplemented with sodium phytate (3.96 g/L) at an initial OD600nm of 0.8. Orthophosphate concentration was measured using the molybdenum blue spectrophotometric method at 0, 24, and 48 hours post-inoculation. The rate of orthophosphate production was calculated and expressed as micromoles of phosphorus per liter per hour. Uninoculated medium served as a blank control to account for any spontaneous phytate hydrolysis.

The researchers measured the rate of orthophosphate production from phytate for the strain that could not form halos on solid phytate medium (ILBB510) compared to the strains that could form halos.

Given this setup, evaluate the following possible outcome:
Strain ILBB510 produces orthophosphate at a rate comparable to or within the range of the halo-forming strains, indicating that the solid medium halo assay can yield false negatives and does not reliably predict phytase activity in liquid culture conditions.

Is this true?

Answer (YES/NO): NO